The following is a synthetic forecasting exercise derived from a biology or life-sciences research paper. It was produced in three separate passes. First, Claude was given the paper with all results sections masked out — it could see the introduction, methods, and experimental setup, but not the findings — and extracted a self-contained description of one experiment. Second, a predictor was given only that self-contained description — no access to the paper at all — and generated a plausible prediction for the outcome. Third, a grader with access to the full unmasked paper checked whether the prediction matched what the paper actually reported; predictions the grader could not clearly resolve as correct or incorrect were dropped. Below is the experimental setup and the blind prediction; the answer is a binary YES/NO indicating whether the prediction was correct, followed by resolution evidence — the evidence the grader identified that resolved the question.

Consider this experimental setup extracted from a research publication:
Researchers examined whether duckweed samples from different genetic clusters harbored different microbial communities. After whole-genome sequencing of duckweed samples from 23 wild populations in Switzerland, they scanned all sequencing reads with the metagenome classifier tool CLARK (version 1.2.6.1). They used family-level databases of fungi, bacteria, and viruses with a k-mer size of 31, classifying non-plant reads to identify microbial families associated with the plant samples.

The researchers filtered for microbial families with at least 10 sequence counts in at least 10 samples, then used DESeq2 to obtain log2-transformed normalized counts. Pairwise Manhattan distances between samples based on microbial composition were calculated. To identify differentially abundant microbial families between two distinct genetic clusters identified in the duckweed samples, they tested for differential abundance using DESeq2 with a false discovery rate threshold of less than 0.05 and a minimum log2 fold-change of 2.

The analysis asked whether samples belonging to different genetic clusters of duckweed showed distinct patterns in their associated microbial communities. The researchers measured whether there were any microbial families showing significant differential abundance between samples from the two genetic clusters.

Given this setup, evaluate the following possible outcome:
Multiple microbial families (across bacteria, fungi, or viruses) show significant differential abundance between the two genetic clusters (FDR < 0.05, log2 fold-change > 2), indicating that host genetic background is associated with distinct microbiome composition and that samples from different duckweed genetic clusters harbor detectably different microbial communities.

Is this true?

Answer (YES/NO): YES